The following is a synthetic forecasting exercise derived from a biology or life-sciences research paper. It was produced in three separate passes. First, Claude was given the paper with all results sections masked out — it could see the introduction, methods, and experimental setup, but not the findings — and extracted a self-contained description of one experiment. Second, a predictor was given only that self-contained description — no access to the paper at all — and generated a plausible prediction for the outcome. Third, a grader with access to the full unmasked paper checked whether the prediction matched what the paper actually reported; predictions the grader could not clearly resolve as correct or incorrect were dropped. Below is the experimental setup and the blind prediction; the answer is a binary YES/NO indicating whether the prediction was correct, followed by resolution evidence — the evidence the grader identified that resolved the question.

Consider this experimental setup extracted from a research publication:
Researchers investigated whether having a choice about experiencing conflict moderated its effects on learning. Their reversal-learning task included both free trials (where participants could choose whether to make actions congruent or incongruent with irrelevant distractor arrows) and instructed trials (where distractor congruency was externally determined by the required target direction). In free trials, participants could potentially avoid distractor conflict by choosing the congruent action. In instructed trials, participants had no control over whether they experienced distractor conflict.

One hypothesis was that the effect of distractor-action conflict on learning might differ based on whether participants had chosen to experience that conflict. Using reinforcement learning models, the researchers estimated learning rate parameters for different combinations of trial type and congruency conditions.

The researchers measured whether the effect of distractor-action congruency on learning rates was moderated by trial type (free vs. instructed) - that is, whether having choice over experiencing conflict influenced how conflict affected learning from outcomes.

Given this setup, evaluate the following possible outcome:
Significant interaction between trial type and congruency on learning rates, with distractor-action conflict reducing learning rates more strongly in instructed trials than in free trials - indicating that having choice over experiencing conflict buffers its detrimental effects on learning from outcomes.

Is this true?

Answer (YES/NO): NO